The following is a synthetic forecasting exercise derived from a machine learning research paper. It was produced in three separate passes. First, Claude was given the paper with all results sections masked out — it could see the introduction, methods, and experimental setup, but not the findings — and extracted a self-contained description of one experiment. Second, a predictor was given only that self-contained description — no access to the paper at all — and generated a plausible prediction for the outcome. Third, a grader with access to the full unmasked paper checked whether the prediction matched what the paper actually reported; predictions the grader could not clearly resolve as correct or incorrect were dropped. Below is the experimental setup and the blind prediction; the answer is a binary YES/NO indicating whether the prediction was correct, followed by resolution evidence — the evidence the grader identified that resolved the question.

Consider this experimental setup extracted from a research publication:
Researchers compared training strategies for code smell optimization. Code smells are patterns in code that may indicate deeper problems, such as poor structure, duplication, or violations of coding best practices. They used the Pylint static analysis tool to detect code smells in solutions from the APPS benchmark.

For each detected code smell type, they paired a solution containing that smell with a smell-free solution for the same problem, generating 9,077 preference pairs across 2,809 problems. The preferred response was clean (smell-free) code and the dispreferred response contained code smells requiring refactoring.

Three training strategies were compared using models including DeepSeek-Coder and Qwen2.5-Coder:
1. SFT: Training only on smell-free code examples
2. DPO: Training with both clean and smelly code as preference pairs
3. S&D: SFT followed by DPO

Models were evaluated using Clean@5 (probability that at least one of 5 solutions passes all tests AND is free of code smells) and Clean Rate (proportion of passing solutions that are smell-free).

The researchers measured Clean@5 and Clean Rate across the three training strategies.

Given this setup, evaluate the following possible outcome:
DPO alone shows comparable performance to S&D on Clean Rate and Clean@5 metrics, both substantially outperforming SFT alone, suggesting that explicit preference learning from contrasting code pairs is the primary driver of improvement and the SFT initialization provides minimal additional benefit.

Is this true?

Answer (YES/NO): NO